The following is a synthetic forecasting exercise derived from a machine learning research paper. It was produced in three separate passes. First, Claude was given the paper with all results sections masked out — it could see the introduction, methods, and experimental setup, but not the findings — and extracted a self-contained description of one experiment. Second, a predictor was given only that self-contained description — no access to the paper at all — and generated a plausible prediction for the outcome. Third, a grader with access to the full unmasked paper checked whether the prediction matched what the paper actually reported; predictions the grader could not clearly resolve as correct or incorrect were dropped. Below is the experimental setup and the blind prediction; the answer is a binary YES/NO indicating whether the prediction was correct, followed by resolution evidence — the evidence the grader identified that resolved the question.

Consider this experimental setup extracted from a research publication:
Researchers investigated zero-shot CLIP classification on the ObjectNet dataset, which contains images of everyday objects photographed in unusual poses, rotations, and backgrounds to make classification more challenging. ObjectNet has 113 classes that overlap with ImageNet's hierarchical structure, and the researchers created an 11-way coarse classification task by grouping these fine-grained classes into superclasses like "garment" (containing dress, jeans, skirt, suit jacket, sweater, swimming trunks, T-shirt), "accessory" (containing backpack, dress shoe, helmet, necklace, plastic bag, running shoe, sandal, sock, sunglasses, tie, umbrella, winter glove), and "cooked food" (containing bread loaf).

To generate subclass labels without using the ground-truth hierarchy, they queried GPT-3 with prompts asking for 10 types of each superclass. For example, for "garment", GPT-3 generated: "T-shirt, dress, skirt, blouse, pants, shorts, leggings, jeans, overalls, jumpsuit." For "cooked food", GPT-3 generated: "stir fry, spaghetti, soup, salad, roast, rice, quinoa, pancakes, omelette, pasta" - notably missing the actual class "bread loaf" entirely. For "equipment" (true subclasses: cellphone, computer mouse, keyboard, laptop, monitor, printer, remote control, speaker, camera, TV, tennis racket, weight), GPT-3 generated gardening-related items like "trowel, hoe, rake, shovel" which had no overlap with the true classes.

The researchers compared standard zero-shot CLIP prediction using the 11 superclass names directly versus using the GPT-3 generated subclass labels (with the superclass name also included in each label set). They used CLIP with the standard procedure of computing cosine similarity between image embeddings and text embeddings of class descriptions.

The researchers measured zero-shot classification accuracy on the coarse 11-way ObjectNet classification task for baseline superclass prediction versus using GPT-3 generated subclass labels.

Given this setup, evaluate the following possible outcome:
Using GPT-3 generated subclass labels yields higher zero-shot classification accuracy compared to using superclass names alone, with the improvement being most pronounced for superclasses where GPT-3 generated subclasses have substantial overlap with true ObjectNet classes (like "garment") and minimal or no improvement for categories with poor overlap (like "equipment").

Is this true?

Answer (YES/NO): NO